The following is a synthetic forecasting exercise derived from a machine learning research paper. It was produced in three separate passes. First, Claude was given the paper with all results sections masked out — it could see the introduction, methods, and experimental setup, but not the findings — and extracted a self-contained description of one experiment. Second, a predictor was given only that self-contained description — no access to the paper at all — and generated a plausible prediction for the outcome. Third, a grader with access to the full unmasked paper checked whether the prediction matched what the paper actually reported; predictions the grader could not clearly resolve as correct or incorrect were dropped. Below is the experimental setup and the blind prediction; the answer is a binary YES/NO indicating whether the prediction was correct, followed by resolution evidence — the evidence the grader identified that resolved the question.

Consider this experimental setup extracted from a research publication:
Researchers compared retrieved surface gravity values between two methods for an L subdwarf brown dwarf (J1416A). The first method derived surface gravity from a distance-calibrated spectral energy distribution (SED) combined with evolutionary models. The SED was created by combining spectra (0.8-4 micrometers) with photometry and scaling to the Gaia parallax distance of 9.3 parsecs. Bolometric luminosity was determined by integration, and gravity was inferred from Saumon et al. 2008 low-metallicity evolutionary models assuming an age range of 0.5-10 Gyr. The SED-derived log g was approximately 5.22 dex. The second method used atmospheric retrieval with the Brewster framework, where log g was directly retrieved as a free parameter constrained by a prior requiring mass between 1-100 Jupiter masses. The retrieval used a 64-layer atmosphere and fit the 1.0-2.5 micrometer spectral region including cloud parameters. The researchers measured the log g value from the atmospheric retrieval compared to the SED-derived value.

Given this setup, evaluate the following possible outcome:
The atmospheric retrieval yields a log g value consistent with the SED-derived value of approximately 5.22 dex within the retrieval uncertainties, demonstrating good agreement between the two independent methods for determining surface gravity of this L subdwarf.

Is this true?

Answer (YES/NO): YES